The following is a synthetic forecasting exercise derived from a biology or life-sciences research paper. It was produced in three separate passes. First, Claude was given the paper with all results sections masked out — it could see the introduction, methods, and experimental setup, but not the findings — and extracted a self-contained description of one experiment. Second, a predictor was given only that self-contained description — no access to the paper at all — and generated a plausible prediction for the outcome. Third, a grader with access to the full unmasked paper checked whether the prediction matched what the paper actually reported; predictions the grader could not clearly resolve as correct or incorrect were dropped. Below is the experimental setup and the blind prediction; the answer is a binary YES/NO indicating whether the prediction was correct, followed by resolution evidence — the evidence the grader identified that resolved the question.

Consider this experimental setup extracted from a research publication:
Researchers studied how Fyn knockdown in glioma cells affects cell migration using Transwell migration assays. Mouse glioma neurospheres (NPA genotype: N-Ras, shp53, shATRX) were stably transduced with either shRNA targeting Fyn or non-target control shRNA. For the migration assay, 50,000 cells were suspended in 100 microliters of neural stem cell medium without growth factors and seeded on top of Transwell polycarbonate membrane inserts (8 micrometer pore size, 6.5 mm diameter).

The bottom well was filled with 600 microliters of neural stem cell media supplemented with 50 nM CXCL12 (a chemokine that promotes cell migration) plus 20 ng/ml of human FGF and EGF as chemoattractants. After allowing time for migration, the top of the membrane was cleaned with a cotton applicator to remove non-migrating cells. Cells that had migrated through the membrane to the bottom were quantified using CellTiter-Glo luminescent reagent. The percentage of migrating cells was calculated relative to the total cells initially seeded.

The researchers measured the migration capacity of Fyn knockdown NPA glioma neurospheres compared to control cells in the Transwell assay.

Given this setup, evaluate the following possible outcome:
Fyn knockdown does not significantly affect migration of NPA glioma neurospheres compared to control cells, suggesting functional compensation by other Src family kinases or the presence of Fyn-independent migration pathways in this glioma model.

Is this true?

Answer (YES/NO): NO